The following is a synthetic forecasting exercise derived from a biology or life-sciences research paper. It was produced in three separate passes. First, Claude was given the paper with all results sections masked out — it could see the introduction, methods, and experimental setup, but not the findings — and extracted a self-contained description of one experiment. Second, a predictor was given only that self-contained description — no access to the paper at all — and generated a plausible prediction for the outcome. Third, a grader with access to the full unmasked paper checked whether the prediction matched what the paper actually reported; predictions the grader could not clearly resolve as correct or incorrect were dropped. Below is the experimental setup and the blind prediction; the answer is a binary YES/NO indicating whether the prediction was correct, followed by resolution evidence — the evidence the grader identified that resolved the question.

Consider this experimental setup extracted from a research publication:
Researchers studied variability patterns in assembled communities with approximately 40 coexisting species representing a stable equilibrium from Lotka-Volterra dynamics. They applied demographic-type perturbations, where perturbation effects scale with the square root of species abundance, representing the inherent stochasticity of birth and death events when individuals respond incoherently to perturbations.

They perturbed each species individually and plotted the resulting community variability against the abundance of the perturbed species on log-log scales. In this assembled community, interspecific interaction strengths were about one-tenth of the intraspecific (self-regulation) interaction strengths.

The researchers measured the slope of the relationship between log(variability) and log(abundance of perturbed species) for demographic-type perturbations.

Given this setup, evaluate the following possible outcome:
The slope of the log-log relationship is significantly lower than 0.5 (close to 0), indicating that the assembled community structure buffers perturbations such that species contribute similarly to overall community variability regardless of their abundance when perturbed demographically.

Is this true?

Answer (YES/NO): YES